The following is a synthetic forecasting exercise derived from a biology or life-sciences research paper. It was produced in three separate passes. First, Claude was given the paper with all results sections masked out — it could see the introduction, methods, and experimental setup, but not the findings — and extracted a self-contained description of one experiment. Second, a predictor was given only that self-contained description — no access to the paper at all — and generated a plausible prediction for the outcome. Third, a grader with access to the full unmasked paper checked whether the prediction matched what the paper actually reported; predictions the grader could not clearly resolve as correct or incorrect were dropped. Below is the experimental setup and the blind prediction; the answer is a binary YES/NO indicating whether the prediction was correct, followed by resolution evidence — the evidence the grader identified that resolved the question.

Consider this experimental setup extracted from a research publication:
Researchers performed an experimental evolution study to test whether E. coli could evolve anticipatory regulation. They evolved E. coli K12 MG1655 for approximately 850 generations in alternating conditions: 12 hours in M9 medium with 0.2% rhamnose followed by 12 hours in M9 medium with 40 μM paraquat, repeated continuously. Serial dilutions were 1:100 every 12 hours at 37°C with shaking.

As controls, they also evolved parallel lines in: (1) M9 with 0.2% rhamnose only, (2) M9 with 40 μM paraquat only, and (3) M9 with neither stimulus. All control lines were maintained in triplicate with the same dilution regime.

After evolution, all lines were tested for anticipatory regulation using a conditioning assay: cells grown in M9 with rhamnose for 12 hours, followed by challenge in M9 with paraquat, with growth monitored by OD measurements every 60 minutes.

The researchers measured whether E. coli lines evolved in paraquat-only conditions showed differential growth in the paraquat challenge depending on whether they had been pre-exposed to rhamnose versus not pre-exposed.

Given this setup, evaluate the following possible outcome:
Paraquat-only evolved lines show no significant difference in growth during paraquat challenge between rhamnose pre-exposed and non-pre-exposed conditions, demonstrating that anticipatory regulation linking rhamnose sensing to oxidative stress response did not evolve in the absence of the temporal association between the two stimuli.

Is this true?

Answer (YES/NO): YES